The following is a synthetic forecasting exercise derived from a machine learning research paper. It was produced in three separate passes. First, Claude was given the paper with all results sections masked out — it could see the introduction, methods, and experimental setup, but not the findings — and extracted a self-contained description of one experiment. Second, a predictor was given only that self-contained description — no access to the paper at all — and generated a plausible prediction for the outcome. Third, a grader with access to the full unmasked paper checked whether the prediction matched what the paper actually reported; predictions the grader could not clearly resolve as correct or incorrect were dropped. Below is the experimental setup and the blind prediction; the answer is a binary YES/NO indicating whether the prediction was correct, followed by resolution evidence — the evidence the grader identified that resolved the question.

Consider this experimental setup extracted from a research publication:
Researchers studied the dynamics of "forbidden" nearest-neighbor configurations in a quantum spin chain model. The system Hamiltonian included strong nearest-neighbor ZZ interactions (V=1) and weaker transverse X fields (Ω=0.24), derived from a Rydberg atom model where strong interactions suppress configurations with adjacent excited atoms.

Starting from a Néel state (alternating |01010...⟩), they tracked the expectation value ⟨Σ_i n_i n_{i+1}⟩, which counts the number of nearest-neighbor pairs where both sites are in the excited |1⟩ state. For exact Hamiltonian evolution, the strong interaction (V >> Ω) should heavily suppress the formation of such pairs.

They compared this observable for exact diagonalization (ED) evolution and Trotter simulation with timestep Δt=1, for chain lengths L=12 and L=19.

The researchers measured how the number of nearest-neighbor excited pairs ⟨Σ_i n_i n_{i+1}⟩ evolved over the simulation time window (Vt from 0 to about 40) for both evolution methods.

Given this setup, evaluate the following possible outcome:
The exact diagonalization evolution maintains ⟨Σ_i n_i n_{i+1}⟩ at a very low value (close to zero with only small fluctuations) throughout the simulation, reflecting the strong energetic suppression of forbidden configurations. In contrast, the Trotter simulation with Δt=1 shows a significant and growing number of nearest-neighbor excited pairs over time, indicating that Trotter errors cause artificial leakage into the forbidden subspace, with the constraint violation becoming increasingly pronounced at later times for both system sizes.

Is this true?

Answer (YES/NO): NO